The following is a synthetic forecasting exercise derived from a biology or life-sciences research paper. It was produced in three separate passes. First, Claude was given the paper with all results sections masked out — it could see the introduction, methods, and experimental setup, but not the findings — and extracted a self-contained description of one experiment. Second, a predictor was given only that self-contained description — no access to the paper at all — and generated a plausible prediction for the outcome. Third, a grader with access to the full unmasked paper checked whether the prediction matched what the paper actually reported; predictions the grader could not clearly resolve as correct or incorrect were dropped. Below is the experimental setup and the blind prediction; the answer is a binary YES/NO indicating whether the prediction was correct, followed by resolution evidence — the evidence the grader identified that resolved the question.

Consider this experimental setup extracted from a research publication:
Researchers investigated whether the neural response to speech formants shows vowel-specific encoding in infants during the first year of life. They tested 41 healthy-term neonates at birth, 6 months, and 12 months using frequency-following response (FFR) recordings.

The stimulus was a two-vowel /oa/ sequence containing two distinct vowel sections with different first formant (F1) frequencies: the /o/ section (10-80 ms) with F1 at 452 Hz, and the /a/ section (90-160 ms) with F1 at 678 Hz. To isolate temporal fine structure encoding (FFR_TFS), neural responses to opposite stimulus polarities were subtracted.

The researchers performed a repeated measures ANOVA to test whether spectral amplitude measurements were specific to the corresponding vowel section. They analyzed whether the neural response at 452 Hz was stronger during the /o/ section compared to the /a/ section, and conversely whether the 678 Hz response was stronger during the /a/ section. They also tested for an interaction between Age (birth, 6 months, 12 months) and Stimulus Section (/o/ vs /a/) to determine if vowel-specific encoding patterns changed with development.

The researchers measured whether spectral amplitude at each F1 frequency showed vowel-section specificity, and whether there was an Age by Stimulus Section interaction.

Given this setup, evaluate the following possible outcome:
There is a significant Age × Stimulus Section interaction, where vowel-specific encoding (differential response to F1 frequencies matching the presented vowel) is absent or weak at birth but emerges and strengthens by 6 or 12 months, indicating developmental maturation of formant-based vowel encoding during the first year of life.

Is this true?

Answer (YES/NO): NO